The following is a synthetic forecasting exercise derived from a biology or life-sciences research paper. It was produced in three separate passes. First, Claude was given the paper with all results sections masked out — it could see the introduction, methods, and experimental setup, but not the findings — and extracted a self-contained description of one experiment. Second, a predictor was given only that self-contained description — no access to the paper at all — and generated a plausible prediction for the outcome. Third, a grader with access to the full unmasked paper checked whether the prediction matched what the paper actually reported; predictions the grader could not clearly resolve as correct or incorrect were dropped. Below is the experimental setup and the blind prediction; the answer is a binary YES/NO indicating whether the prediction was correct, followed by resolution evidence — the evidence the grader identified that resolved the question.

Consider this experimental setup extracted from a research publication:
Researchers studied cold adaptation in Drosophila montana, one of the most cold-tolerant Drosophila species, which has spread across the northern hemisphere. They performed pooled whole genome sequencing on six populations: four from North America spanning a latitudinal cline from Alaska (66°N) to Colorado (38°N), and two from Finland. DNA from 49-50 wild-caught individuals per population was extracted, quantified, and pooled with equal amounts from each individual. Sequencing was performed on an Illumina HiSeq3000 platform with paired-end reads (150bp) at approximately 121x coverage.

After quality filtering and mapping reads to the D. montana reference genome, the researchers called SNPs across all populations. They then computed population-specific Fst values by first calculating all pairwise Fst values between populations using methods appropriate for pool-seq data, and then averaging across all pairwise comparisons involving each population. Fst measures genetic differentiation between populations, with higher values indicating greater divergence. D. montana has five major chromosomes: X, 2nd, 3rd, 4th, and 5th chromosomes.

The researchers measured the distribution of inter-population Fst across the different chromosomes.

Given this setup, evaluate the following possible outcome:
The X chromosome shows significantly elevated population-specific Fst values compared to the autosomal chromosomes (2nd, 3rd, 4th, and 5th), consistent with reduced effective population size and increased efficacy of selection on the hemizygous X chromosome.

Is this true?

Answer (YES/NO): NO